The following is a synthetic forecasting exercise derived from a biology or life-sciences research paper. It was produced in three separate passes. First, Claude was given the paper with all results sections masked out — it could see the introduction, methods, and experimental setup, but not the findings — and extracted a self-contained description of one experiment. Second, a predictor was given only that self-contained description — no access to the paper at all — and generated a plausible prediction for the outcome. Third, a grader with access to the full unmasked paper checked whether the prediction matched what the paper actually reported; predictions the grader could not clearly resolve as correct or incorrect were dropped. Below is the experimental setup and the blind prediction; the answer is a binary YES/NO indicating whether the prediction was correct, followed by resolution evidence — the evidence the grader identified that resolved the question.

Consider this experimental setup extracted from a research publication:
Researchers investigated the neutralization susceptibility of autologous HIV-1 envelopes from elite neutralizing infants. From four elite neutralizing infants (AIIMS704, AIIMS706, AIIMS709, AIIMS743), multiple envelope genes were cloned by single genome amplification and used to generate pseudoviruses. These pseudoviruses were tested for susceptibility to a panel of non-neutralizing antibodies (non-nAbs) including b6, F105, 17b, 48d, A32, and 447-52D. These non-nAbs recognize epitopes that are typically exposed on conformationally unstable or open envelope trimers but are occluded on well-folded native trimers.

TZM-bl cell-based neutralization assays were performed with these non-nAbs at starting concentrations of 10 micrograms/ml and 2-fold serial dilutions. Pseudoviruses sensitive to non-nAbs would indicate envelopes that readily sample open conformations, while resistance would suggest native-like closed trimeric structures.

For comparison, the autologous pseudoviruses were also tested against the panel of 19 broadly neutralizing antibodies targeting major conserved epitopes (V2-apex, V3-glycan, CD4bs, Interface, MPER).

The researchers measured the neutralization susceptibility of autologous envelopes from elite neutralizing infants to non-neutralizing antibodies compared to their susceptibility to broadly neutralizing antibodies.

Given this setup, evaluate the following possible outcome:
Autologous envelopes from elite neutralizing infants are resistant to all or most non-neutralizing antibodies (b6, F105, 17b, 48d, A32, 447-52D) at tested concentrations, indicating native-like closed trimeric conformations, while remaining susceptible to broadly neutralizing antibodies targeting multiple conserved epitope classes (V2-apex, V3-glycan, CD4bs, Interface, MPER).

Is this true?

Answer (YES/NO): YES